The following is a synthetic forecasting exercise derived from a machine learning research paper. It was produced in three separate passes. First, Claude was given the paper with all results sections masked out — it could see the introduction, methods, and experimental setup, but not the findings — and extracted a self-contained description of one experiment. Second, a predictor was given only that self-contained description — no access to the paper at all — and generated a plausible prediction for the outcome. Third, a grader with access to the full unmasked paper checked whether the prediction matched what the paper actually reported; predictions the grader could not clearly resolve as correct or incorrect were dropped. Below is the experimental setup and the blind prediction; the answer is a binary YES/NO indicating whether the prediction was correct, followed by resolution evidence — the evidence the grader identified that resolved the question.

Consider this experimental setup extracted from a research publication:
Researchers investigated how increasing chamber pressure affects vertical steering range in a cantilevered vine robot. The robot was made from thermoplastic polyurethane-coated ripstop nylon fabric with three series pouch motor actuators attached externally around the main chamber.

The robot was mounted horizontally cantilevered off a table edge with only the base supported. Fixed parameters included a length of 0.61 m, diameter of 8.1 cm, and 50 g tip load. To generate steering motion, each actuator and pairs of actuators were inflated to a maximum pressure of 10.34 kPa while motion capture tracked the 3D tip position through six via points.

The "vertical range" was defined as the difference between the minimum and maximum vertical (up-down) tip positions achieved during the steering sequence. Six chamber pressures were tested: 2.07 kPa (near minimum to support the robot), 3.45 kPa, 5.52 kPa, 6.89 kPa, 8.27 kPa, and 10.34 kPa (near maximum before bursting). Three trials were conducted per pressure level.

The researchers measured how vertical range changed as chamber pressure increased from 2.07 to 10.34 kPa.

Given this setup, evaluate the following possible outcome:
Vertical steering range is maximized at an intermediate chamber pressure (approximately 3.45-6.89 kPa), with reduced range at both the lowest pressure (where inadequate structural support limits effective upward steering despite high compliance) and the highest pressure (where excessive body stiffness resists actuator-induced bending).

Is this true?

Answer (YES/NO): NO